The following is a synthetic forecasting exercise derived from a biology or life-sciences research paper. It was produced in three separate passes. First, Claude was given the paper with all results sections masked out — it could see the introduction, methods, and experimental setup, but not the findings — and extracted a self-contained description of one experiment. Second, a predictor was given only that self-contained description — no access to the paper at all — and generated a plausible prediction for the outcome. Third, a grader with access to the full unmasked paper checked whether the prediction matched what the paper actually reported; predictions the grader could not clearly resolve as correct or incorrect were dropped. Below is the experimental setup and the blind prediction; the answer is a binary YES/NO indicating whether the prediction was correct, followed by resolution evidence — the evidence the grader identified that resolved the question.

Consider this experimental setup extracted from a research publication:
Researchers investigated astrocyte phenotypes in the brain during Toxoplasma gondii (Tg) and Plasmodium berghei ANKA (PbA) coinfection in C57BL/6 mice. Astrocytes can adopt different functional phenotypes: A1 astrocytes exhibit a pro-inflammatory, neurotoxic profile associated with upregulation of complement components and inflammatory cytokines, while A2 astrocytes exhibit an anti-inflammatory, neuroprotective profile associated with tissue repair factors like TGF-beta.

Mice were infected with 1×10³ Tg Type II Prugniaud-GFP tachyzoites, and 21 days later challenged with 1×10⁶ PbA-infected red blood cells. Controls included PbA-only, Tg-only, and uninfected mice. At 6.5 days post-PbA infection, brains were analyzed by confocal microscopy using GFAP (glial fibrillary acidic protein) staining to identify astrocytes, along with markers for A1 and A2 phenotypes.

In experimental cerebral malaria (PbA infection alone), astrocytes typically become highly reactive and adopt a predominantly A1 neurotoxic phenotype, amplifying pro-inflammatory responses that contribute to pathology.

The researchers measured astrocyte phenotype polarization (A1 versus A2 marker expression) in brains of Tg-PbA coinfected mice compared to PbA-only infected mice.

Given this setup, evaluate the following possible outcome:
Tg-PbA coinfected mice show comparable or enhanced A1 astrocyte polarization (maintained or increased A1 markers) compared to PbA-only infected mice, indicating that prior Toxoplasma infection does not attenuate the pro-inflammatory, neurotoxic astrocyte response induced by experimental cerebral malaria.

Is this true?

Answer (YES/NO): NO